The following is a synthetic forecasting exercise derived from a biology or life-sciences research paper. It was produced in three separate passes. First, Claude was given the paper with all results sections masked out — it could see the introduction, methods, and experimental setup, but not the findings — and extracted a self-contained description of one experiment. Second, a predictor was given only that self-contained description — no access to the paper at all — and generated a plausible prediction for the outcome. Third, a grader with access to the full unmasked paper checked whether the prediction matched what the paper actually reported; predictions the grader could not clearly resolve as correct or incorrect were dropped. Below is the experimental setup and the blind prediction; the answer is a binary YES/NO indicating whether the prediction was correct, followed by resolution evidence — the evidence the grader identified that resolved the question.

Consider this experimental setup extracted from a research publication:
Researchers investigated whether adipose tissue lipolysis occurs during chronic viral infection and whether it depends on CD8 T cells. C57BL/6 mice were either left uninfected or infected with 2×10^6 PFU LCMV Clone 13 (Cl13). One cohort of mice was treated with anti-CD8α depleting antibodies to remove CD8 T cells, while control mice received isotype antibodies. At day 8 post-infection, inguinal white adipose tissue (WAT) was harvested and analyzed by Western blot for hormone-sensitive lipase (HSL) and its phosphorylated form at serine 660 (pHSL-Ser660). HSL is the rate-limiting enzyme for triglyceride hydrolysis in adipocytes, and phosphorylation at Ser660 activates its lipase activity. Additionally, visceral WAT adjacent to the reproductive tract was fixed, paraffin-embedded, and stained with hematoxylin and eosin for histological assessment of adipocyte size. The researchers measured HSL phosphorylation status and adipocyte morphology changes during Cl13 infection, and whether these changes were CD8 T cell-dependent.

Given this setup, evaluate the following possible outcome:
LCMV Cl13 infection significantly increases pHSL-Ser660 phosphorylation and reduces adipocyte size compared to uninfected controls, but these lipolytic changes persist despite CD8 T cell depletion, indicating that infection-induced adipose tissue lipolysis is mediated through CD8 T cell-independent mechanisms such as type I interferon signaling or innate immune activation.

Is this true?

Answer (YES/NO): NO